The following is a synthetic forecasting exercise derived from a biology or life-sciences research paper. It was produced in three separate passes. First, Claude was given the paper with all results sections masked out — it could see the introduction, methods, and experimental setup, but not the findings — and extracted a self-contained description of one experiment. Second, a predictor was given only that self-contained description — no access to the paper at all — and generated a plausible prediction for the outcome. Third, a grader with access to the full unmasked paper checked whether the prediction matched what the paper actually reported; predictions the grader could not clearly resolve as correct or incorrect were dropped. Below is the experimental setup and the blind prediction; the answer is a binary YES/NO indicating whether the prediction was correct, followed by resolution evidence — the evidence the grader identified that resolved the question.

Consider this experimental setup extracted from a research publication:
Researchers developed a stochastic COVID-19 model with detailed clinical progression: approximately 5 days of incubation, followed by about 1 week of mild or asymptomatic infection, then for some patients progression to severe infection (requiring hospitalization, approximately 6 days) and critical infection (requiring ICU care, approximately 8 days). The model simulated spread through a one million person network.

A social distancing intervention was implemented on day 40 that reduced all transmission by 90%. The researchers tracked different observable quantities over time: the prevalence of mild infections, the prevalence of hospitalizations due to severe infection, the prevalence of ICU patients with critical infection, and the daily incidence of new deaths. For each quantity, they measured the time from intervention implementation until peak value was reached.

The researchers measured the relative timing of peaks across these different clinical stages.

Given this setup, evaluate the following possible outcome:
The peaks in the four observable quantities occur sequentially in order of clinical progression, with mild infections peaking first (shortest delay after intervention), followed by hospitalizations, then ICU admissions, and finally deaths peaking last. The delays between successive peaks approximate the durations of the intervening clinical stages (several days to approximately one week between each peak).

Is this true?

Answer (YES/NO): YES